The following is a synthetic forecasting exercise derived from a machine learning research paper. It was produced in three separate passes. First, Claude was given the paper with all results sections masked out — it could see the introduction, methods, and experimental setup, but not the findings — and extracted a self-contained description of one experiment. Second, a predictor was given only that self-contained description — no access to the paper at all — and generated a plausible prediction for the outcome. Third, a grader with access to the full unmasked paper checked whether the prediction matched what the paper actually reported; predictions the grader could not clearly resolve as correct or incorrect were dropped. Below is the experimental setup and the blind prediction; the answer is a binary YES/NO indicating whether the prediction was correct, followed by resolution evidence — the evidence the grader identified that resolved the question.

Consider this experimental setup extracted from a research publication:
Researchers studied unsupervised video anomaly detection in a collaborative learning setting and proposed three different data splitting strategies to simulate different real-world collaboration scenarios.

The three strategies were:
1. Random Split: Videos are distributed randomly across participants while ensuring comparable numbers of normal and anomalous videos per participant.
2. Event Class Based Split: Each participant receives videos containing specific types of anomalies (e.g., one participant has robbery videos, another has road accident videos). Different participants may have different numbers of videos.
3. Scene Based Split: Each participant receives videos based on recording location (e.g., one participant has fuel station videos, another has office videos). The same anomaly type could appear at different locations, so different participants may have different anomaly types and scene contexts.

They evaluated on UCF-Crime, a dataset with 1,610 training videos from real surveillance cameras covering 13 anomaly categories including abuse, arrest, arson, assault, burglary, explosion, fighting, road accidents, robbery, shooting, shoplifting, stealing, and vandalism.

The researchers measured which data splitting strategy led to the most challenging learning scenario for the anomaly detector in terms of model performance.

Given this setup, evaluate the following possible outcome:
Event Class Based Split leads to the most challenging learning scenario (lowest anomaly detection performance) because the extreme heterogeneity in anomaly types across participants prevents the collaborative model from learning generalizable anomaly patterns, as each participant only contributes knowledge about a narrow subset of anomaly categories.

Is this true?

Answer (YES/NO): NO